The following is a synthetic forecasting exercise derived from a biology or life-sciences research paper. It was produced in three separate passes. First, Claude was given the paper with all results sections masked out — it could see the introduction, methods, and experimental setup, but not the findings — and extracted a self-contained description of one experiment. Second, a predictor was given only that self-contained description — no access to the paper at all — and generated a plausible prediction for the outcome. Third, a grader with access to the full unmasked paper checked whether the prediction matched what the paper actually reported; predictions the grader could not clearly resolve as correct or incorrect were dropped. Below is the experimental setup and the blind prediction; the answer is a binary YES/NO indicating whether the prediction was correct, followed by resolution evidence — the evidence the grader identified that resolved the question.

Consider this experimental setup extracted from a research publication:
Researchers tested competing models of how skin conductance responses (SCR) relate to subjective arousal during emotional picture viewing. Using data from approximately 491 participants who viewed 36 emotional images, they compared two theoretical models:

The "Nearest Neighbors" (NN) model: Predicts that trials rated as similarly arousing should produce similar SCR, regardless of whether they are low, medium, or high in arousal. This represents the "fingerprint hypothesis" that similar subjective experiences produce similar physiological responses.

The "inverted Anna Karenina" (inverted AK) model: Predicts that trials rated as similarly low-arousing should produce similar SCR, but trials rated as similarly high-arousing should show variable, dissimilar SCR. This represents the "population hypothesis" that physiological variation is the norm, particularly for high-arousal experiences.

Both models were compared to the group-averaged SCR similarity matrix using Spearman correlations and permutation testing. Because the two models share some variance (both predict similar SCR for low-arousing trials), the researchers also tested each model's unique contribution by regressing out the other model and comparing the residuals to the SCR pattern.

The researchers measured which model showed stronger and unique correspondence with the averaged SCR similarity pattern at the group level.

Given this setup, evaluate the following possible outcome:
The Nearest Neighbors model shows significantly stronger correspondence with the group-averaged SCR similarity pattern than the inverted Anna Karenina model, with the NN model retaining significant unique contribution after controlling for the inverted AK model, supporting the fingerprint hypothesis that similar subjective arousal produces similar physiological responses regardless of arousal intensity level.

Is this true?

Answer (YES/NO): NO